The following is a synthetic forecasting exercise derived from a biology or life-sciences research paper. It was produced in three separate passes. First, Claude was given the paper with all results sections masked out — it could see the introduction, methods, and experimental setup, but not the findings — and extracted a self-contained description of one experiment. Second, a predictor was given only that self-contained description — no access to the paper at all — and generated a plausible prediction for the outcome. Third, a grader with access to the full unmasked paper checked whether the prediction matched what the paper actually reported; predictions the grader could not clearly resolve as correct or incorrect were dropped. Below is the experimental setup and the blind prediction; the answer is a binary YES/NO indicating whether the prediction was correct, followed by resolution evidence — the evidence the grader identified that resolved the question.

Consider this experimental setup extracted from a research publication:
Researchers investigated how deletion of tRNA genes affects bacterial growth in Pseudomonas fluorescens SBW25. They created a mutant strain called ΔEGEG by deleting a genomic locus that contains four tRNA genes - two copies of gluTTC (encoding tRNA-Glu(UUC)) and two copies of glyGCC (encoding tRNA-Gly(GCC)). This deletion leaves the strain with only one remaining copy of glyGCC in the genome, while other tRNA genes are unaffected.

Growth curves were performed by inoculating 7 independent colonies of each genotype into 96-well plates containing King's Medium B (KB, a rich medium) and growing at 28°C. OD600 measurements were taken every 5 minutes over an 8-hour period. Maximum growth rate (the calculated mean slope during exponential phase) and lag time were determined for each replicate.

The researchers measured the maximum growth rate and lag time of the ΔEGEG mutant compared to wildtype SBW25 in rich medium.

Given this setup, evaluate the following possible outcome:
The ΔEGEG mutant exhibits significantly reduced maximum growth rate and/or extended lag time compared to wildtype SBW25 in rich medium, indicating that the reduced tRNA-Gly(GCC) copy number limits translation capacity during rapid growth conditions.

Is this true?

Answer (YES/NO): YES